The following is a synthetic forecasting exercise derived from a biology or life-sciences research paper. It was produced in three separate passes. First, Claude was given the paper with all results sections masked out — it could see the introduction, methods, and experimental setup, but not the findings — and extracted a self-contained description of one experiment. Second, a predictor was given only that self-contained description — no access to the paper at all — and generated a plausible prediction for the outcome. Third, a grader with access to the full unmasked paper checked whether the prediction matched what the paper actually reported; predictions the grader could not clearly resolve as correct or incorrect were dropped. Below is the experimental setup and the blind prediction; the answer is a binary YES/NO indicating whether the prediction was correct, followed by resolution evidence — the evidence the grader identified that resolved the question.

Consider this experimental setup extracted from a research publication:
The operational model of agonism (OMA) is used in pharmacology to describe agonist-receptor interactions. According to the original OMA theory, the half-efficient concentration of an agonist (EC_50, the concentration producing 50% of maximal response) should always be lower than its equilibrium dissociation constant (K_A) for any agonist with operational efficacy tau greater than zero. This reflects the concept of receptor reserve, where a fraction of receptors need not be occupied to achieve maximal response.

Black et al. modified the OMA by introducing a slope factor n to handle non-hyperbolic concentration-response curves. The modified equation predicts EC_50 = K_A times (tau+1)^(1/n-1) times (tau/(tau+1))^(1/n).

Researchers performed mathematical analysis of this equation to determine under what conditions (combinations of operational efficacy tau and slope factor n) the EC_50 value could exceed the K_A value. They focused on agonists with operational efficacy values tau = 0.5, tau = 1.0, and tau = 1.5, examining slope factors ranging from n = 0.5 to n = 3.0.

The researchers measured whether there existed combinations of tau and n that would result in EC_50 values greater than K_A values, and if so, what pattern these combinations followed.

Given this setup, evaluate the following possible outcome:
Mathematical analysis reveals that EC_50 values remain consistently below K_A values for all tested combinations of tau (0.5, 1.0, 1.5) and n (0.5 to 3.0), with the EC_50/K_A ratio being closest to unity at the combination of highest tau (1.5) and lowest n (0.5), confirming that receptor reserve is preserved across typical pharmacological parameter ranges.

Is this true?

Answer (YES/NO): NO